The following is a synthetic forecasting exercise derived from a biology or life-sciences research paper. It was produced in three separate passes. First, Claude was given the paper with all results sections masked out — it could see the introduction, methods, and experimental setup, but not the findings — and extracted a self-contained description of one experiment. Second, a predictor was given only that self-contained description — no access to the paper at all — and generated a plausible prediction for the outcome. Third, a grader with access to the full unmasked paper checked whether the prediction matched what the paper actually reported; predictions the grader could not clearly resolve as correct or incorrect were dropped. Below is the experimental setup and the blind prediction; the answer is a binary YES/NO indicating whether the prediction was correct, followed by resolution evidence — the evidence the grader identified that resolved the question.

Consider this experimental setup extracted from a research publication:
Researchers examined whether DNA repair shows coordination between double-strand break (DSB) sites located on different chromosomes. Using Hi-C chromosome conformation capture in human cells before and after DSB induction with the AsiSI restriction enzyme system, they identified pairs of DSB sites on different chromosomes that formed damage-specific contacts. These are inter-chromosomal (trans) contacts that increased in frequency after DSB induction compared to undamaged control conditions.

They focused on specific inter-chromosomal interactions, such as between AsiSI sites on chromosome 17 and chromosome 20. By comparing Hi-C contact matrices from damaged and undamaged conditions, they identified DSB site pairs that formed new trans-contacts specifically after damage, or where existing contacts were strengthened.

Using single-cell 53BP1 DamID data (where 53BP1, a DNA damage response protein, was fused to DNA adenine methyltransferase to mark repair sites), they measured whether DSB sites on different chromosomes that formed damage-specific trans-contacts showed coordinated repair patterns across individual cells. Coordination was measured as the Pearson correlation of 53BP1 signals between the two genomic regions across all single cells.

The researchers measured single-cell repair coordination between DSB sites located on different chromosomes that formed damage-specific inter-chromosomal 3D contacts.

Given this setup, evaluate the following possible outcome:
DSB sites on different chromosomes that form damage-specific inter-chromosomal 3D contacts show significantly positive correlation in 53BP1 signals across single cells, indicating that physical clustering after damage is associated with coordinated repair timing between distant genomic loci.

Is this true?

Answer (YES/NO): YES